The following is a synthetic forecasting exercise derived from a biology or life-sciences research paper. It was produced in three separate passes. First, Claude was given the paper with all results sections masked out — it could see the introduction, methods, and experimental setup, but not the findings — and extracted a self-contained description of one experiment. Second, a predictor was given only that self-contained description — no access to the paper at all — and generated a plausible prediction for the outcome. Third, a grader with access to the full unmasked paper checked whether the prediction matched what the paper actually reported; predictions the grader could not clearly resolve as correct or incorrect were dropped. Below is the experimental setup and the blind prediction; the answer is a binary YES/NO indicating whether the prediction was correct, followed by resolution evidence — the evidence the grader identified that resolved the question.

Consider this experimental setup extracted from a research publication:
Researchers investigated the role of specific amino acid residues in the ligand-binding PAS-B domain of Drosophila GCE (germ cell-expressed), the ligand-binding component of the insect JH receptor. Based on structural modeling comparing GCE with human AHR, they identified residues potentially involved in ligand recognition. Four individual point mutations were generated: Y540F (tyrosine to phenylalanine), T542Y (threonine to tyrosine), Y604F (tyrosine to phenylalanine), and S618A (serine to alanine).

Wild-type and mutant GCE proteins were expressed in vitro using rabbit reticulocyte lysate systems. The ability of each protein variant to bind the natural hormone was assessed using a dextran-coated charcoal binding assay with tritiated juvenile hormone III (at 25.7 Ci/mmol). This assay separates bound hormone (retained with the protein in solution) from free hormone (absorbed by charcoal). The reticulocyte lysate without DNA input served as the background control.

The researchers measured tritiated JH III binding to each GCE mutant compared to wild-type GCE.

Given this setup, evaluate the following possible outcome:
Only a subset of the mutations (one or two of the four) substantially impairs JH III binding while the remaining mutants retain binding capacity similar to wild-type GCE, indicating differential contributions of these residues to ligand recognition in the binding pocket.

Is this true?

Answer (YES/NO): NO